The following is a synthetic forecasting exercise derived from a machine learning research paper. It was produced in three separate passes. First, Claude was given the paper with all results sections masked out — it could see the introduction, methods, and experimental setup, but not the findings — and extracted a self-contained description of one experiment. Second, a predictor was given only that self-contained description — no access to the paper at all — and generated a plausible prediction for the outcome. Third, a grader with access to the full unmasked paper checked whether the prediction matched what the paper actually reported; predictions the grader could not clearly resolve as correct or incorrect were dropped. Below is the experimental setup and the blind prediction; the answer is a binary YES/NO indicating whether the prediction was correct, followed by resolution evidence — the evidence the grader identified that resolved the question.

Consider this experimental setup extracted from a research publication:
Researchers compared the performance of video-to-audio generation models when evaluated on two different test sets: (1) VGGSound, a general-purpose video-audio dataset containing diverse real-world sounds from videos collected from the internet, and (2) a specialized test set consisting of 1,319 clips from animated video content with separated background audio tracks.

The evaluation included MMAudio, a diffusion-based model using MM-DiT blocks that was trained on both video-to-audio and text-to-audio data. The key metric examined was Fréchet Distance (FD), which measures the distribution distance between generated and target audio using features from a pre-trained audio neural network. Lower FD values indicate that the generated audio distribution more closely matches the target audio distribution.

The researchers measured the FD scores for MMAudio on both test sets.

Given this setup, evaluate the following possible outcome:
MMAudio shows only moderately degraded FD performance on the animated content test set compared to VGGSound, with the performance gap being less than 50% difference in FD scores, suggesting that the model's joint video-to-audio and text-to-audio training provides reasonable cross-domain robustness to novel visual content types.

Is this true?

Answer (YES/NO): NO